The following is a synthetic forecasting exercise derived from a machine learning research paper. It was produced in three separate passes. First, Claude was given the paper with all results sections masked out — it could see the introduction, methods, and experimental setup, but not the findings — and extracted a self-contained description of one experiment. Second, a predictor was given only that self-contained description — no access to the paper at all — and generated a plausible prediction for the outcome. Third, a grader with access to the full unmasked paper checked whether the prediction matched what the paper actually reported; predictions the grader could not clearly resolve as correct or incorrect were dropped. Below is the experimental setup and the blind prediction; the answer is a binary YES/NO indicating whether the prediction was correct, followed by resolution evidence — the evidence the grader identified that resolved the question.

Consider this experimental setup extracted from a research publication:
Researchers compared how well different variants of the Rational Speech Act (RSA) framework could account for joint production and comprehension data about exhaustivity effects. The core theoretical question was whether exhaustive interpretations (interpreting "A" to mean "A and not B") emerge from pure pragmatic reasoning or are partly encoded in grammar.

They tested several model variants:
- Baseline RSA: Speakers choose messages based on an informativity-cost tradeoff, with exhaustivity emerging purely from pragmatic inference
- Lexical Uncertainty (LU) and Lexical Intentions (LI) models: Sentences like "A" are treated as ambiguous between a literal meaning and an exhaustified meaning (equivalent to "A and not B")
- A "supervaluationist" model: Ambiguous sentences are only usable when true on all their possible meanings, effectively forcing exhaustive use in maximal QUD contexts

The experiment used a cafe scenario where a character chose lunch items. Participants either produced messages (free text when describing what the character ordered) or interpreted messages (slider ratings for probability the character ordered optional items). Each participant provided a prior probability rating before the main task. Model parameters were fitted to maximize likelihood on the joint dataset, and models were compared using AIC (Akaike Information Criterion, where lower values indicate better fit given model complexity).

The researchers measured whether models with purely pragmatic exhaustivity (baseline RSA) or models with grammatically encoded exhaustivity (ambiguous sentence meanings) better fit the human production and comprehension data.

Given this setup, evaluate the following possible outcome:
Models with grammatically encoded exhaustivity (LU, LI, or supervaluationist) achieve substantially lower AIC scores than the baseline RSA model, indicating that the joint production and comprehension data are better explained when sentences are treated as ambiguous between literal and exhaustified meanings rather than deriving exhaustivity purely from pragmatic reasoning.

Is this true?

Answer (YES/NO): NO